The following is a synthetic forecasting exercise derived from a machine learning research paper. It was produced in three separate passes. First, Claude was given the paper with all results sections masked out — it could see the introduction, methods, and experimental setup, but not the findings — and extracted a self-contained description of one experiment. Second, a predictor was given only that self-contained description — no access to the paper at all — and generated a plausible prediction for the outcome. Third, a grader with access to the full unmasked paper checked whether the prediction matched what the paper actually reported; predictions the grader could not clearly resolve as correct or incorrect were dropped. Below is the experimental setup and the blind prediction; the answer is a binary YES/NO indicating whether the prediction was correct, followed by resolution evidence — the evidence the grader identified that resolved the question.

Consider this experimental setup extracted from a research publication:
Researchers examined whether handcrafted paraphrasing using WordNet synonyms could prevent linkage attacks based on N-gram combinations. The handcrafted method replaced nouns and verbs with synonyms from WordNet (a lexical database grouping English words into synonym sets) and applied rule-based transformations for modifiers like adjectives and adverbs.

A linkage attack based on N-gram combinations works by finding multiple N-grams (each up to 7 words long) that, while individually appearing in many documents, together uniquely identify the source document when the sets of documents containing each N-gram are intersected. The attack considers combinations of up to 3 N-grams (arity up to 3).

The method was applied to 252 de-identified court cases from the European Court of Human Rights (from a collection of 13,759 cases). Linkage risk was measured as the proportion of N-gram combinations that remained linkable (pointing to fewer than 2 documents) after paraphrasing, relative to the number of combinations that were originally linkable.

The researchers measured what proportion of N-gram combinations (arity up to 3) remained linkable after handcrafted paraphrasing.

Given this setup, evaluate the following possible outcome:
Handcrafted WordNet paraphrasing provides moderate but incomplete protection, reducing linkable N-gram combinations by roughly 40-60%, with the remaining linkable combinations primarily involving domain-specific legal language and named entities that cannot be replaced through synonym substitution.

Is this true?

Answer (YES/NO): NO